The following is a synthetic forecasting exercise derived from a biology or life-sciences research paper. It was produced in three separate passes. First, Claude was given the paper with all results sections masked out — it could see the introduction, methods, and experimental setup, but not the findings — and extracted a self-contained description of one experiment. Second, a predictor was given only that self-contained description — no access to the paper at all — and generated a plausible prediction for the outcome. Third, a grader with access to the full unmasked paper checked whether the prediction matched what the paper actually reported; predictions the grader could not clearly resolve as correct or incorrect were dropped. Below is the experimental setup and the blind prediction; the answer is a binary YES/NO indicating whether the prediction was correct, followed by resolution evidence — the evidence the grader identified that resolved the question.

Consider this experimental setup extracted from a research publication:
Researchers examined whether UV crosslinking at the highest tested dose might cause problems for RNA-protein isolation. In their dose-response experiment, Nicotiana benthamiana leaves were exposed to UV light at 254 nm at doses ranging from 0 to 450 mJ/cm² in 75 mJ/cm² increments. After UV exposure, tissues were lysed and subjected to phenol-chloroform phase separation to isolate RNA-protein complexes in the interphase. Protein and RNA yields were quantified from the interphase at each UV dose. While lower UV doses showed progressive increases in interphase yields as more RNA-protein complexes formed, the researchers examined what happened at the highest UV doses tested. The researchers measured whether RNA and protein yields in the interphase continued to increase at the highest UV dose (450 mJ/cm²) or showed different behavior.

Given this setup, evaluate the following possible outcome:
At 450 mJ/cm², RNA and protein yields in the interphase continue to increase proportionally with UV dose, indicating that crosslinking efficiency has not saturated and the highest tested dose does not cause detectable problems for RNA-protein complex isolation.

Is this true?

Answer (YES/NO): NO